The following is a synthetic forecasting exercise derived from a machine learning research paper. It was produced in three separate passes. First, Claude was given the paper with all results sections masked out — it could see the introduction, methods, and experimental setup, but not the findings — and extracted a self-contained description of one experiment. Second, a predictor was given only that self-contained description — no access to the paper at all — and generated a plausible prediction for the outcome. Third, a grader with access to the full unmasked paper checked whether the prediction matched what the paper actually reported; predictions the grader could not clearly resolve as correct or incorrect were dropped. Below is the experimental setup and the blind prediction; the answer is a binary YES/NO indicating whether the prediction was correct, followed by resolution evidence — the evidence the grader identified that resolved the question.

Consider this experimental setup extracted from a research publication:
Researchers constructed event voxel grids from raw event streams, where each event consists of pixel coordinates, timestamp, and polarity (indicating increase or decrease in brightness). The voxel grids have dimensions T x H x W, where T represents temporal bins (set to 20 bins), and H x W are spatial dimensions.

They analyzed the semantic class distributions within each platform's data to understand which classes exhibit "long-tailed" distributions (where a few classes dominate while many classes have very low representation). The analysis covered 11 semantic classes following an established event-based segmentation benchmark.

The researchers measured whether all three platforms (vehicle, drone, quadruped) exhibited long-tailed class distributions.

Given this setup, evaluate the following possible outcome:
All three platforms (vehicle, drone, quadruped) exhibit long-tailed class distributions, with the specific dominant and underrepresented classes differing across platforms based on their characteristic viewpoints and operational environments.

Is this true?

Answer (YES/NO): YES